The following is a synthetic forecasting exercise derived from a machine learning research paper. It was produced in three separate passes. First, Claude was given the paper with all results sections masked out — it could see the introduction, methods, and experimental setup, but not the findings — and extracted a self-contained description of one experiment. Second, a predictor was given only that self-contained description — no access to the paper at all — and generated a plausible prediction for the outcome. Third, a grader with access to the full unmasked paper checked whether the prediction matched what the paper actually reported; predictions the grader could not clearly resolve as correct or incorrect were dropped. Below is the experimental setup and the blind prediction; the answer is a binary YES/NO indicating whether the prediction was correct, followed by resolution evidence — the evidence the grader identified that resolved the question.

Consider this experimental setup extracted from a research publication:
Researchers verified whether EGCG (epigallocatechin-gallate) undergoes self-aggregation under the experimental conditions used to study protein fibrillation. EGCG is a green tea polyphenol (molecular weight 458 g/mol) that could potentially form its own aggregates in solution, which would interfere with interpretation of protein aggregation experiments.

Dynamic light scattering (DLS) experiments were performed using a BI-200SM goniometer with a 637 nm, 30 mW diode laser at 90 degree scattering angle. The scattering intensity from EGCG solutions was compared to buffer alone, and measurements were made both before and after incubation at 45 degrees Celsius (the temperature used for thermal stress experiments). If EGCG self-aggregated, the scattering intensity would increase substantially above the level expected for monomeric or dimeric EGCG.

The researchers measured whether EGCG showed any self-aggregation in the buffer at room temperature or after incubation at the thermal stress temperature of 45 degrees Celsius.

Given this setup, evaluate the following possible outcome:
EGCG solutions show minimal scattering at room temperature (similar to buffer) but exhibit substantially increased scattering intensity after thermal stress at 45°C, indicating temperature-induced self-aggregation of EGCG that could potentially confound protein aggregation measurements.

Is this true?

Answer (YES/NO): NO